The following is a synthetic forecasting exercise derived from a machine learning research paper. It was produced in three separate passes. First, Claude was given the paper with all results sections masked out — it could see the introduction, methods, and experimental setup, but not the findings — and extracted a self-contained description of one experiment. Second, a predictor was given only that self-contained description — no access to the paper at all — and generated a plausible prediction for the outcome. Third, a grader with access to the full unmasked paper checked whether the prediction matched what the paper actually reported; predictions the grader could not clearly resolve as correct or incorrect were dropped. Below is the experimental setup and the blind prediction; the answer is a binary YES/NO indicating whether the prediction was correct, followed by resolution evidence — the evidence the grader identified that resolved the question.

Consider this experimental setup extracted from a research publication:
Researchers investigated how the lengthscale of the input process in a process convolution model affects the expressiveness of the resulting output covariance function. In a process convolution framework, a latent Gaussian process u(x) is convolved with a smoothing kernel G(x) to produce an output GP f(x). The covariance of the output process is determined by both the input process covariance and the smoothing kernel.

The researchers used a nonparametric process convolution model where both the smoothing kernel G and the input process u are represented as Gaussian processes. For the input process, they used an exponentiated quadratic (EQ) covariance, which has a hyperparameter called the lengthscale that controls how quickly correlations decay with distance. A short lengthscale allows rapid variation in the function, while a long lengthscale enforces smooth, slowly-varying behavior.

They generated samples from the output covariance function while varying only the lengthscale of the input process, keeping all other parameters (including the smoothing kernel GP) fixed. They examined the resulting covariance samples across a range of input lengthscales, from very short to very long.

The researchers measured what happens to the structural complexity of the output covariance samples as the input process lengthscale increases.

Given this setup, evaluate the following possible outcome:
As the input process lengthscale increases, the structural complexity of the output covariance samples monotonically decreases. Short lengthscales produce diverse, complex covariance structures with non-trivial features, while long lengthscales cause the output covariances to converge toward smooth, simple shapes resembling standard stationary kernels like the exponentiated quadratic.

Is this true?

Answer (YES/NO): YES